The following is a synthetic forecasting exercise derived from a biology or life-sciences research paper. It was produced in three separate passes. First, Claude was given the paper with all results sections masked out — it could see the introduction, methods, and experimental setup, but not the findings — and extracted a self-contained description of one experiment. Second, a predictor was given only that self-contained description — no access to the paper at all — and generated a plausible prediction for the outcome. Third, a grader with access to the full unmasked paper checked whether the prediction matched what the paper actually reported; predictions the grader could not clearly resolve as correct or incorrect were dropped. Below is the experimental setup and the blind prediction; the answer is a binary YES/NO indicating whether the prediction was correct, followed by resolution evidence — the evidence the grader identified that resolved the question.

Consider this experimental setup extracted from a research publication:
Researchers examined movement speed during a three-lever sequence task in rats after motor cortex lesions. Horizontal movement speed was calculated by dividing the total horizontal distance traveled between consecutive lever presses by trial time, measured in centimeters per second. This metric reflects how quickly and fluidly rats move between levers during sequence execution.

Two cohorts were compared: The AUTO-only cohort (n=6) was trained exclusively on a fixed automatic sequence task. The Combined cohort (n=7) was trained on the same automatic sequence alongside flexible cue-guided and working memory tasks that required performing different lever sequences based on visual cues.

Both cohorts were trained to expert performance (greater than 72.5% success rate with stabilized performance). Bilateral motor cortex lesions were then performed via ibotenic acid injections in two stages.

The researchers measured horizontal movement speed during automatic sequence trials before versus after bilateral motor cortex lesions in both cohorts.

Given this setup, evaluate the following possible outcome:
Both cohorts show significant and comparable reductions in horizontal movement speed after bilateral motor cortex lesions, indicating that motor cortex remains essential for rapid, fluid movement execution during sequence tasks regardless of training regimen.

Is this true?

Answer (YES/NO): NO